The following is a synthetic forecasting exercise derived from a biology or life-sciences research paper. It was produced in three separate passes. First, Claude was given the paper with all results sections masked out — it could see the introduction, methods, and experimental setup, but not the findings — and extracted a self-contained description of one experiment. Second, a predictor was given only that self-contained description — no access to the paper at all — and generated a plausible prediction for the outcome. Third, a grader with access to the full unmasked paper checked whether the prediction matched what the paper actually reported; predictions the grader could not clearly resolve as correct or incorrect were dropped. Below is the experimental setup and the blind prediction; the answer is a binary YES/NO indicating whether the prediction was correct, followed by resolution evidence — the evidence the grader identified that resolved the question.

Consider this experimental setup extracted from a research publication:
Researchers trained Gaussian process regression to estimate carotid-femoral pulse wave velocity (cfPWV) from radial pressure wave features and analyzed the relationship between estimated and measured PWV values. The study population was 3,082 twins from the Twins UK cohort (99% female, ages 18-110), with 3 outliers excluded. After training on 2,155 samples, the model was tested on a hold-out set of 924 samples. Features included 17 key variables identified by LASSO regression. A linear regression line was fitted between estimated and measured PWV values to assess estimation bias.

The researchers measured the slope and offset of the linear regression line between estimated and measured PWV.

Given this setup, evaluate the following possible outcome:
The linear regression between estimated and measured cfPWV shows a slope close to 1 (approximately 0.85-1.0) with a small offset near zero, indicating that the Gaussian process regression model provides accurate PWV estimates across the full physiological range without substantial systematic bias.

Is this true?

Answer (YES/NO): NO